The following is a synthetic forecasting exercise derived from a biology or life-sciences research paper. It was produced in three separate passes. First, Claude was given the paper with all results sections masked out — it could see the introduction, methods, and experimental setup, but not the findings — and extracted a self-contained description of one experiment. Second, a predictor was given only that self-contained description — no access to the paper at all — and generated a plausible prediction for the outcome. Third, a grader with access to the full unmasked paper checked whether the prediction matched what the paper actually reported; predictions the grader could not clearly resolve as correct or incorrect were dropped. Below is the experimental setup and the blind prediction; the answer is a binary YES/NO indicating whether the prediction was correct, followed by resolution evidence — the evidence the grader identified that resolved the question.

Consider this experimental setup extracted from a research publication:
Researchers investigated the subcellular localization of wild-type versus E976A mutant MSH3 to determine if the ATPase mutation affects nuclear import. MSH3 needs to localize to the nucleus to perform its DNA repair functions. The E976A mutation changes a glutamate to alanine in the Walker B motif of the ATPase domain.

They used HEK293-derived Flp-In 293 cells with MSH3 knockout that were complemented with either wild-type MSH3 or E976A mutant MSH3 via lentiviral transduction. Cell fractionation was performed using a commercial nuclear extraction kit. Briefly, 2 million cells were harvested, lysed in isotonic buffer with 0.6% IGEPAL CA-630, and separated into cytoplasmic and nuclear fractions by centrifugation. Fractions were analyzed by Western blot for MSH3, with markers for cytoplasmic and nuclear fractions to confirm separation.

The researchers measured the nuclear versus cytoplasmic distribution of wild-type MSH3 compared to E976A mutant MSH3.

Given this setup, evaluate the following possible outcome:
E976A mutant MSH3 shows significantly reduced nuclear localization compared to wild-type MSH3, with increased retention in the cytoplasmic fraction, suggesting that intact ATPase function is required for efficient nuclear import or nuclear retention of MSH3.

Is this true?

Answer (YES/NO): NO